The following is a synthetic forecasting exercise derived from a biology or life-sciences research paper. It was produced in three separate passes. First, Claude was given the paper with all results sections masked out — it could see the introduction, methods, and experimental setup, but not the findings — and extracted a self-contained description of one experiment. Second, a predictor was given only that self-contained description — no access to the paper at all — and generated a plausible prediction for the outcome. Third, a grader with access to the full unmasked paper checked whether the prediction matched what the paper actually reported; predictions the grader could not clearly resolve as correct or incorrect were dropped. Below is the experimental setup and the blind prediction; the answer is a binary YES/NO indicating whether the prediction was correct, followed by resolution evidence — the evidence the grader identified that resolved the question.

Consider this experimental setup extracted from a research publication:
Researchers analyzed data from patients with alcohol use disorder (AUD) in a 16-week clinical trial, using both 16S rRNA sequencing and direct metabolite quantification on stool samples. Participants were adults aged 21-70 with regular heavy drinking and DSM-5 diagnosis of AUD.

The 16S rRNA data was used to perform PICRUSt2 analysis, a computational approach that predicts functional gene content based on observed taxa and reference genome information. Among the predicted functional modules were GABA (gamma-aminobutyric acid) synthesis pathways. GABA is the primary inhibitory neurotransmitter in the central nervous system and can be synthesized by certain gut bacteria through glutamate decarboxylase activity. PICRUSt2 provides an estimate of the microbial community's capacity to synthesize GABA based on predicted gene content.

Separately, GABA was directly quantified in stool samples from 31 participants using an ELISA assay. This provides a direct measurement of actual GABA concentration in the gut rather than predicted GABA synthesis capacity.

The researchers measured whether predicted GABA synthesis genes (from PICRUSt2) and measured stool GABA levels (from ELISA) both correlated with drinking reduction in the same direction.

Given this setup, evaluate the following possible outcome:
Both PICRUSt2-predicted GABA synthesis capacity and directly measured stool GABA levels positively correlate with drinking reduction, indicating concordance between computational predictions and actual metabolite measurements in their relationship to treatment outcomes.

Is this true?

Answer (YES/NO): NO